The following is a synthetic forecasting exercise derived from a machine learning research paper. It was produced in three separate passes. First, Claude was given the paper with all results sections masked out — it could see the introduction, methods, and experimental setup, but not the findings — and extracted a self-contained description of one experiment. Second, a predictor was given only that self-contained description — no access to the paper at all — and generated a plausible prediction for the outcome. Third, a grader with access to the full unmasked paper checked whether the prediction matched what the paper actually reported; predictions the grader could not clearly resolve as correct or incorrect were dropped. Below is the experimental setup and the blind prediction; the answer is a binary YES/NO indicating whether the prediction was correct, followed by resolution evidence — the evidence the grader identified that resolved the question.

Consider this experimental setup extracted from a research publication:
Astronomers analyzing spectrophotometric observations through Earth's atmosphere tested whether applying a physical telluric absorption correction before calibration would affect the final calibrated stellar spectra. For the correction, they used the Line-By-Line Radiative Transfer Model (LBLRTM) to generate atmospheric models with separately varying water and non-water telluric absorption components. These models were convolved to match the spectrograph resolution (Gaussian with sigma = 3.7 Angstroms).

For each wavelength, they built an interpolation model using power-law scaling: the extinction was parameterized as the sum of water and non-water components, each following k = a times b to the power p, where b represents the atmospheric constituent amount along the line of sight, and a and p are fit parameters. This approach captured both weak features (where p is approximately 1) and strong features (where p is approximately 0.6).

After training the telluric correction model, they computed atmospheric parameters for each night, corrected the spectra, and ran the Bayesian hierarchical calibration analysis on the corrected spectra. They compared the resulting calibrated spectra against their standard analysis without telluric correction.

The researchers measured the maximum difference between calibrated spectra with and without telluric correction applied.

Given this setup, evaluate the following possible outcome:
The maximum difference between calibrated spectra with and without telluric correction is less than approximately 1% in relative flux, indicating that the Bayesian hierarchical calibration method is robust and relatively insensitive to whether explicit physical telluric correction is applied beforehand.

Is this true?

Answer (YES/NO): YES